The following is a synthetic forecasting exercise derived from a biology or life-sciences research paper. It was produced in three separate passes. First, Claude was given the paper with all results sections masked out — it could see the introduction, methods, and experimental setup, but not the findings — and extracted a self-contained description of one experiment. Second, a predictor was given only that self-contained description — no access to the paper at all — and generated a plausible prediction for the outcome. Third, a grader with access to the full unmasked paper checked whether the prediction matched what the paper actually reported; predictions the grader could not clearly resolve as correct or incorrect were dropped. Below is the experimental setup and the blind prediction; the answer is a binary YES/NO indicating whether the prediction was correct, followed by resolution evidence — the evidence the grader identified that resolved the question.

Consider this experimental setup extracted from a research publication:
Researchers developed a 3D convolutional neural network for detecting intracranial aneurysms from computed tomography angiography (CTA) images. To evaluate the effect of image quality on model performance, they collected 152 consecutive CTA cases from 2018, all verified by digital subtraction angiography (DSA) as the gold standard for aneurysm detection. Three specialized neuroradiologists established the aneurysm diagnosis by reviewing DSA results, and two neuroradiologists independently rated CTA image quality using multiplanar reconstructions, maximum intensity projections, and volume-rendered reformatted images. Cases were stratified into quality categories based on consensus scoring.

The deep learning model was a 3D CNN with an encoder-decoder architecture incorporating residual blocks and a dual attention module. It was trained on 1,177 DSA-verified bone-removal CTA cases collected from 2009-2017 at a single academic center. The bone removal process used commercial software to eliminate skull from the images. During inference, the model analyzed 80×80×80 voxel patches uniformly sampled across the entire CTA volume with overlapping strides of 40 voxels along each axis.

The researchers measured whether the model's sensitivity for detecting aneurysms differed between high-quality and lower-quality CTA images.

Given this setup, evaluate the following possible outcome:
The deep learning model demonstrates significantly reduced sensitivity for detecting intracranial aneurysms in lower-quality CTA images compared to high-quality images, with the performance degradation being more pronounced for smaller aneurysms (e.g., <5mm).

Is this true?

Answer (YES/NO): NO